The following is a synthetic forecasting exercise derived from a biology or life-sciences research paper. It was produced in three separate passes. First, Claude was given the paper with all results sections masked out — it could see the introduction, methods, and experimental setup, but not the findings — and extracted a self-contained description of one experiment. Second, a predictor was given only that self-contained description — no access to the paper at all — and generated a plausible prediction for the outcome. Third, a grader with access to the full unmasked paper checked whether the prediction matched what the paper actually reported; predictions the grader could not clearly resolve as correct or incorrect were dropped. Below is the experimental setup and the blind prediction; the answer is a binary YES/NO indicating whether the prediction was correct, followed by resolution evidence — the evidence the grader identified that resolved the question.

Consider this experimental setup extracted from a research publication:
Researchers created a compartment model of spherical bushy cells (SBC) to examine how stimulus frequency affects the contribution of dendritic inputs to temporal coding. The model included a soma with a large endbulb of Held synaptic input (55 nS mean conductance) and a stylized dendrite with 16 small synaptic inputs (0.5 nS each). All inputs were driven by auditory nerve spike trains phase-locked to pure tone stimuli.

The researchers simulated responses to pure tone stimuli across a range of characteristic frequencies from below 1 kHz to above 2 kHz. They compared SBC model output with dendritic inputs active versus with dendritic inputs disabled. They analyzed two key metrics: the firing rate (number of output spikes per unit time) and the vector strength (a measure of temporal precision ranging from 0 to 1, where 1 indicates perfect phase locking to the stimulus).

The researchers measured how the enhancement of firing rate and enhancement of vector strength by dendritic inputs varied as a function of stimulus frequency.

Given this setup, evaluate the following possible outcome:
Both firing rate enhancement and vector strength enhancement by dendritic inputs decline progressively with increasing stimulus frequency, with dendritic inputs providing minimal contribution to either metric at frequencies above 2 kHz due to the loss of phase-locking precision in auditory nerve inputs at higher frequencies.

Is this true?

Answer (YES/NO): NO